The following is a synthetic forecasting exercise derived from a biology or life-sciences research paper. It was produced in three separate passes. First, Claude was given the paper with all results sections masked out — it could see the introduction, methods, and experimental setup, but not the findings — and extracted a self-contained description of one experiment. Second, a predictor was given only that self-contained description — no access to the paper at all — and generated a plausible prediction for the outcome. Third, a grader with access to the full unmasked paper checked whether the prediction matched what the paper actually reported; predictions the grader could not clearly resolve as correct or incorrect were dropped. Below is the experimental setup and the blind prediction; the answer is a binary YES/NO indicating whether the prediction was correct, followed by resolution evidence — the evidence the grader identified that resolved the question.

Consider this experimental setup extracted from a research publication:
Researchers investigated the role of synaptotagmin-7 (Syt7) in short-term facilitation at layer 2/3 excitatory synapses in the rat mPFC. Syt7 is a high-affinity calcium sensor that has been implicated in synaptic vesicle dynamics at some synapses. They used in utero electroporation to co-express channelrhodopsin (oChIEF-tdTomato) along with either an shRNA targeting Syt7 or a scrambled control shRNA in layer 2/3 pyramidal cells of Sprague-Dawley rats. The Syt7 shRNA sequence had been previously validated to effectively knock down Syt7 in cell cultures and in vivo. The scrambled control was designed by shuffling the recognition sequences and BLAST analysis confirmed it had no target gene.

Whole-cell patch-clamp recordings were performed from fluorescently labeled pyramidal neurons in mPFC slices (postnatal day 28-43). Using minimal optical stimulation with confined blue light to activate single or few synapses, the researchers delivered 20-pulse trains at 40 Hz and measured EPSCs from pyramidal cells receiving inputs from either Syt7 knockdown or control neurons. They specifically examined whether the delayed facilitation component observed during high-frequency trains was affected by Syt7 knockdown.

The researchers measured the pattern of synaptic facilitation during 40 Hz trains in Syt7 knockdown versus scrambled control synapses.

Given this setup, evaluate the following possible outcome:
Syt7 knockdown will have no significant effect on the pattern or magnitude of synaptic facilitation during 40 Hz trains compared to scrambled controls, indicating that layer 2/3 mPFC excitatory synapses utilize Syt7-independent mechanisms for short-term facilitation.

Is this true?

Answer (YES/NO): NO